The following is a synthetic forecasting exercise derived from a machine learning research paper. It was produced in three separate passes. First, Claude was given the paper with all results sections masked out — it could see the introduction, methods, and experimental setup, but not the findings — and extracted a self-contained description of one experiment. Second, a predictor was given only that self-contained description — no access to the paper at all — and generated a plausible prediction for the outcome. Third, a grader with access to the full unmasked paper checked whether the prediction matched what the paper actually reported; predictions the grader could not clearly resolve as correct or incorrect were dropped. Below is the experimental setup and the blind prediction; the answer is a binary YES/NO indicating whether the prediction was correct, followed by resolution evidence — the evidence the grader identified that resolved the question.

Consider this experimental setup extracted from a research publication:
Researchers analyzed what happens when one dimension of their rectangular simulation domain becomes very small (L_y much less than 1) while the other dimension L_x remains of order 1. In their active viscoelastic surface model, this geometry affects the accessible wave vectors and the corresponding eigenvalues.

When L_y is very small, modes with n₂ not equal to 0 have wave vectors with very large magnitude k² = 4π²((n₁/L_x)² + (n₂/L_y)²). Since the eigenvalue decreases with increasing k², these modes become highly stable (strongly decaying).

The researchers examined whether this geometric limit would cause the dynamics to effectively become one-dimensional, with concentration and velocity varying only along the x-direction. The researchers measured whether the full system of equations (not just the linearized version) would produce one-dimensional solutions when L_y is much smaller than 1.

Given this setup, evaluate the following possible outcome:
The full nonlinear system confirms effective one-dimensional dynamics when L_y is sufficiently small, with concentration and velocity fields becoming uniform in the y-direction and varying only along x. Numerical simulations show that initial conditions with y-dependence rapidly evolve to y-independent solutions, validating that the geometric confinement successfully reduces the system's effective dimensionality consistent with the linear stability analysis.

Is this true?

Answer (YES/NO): NO